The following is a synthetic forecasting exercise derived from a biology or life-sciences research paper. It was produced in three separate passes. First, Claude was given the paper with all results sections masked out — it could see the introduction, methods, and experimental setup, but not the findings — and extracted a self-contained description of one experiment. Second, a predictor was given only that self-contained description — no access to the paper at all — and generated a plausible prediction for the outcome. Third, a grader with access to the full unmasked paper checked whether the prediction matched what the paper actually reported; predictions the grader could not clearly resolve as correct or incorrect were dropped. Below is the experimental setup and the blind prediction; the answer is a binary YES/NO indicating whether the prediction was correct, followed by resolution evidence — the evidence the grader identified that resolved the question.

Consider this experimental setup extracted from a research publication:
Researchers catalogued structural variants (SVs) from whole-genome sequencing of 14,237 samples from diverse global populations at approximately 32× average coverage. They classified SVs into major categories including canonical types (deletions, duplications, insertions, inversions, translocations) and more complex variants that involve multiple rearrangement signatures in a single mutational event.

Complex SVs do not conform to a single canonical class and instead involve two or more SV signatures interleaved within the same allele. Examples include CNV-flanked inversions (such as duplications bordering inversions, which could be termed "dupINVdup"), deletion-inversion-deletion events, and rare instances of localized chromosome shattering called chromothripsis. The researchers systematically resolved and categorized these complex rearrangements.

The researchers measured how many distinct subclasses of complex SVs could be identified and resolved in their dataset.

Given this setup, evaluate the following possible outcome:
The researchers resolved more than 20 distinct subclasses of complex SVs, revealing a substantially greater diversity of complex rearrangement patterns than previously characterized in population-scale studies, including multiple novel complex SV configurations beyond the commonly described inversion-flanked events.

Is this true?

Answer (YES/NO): NO